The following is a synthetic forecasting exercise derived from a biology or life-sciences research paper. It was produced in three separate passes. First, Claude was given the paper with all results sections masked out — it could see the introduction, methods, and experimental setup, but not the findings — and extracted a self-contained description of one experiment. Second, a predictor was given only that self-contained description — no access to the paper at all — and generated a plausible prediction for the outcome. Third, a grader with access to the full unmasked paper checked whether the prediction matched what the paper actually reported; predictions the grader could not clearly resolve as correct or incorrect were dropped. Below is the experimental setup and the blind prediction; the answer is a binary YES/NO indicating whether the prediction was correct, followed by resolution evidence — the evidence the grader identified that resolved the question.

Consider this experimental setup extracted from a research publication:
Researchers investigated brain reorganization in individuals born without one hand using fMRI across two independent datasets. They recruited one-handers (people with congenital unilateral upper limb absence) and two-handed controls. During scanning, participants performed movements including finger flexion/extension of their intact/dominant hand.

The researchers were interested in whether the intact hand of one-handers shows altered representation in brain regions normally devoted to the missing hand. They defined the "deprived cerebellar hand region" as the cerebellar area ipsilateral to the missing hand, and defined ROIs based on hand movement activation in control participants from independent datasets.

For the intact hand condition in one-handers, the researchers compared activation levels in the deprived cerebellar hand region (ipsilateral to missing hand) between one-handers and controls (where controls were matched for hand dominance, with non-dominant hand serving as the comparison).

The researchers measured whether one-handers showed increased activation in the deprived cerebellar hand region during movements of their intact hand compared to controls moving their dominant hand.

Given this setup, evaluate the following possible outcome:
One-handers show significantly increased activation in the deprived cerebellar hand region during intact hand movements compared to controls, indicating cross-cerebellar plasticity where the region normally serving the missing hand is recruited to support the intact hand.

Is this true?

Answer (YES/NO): NO